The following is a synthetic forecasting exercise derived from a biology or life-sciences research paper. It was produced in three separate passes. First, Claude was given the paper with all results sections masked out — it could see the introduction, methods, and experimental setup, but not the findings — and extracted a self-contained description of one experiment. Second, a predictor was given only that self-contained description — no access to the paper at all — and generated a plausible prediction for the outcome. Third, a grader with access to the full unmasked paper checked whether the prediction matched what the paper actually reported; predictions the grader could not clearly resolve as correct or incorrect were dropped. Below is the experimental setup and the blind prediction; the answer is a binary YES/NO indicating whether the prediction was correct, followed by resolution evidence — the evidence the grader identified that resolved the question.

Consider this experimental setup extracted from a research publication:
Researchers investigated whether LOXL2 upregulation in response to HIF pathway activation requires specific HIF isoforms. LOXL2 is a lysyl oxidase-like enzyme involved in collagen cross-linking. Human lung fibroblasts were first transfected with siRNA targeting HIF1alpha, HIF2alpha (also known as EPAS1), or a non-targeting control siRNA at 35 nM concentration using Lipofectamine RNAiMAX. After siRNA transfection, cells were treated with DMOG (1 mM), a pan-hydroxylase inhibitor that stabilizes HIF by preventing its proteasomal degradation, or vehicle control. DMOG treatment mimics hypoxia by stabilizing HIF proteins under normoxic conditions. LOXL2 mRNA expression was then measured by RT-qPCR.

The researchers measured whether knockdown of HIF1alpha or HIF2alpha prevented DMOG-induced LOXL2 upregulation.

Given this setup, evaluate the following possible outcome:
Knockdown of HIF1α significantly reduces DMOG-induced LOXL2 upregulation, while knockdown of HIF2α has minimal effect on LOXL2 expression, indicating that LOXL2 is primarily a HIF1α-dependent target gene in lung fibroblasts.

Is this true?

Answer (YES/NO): NO